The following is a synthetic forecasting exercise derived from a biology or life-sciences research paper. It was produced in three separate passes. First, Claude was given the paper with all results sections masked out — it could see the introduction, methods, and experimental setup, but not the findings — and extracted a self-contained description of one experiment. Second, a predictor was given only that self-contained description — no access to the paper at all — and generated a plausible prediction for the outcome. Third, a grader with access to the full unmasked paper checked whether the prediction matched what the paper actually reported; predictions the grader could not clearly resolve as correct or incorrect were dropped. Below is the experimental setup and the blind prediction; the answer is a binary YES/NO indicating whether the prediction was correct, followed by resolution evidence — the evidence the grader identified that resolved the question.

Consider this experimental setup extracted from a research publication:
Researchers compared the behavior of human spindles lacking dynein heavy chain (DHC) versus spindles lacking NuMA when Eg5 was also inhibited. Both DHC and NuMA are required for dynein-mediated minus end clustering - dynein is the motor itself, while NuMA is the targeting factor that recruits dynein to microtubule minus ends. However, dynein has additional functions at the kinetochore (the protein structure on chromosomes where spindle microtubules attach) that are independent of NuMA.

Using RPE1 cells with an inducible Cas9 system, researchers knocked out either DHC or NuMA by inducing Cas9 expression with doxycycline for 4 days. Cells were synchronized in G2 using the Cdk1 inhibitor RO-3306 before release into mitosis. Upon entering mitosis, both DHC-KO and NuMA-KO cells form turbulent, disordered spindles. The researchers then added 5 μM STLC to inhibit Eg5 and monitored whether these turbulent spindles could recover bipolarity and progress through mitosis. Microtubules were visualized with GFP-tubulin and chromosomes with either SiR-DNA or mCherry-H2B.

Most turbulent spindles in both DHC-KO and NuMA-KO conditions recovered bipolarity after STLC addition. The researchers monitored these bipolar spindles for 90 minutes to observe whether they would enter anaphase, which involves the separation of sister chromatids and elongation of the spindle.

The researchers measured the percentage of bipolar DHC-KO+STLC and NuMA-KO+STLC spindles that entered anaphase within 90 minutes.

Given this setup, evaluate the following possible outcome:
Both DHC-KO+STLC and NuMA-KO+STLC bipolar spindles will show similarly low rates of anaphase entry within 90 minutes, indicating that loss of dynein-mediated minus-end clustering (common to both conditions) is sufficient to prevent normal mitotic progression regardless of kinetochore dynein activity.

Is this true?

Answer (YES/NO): NO